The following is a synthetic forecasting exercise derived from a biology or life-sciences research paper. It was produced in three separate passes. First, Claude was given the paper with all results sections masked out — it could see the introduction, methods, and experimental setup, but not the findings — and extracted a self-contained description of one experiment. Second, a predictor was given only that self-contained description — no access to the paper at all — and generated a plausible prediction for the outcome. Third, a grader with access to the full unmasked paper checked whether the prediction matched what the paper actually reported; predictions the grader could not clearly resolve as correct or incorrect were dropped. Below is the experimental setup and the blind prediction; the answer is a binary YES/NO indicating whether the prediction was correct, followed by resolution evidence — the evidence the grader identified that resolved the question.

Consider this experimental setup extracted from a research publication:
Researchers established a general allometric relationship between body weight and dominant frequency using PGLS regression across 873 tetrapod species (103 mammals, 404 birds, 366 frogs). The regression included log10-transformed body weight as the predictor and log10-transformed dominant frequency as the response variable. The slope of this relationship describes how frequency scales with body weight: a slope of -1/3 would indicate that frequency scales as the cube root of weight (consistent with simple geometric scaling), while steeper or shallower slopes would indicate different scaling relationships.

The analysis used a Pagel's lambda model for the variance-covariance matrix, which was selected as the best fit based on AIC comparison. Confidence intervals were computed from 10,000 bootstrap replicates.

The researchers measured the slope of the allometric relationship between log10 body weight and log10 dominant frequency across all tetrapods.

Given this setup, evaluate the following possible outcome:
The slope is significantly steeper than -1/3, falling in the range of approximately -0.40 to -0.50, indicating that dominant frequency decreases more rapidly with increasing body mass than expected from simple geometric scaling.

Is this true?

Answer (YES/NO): NO